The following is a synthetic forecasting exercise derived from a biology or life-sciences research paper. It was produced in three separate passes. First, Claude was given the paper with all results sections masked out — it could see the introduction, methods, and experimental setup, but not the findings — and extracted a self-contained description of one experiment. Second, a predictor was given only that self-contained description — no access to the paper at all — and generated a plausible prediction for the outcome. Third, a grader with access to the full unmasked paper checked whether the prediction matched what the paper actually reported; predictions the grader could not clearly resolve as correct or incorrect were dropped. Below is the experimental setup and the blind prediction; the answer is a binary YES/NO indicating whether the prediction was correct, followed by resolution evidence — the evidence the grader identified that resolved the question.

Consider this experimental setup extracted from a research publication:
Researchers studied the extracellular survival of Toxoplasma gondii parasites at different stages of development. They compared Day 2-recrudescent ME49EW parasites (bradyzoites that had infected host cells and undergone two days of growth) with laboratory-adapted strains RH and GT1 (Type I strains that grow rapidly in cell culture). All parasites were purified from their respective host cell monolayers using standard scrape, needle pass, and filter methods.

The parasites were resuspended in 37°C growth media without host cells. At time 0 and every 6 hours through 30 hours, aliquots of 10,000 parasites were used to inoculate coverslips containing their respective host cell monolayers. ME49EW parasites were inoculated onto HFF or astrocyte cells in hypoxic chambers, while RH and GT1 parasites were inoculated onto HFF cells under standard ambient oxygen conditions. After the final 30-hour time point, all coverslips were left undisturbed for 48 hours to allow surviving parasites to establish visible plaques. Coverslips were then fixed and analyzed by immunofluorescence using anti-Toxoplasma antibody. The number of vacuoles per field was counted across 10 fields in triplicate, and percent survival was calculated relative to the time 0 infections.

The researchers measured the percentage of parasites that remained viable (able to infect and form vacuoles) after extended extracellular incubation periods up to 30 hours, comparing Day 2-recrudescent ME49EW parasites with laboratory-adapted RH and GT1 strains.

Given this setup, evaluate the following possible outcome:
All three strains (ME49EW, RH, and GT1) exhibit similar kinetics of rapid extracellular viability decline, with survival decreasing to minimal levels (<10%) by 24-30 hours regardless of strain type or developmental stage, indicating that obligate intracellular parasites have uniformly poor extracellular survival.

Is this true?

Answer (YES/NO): NO